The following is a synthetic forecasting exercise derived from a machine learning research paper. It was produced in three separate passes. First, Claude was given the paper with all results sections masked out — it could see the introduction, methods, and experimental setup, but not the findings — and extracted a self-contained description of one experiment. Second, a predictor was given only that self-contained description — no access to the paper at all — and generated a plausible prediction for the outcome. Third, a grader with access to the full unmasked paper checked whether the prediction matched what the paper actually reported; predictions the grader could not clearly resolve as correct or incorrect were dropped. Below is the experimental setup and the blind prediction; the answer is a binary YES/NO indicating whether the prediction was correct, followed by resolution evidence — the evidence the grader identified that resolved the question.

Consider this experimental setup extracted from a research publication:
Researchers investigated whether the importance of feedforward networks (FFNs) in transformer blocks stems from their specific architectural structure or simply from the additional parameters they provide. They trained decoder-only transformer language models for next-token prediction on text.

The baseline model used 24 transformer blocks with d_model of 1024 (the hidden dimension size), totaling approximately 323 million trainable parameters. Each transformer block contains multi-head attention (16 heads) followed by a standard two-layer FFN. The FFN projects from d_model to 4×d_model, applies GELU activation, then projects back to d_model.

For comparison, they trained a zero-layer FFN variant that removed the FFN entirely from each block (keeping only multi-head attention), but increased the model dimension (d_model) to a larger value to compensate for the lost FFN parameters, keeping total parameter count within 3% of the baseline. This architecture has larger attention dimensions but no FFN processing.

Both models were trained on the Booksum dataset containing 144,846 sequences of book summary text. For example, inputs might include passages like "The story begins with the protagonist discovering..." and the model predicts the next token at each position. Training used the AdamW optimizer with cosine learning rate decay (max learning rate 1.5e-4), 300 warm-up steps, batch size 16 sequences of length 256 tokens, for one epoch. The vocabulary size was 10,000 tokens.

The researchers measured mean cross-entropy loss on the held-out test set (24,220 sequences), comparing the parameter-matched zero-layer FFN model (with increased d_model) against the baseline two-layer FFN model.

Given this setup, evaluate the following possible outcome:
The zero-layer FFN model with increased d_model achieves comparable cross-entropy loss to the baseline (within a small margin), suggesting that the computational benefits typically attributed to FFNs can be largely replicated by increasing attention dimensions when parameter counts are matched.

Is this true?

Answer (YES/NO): NO